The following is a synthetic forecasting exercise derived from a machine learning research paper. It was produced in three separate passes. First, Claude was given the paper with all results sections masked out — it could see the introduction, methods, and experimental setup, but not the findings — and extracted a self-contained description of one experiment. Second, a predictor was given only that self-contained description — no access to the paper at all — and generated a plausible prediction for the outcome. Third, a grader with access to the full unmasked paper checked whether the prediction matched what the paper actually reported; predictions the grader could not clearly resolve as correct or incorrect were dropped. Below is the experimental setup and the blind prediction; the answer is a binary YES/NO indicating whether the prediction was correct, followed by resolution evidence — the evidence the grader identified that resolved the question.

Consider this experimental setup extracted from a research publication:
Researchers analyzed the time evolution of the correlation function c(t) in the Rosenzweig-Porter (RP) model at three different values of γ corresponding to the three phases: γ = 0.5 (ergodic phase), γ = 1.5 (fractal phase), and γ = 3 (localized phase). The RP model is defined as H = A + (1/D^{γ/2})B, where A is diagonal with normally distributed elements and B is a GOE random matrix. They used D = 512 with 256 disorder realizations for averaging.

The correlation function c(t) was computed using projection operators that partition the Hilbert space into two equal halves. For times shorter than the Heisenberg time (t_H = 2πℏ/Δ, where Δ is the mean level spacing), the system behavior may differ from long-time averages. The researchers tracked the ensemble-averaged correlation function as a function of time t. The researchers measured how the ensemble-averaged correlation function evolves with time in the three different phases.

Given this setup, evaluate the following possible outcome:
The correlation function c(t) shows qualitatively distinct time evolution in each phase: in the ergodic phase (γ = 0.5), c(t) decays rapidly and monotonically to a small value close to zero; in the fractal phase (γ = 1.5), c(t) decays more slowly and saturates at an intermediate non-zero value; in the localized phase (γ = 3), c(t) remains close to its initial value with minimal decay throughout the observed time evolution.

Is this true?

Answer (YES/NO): NO